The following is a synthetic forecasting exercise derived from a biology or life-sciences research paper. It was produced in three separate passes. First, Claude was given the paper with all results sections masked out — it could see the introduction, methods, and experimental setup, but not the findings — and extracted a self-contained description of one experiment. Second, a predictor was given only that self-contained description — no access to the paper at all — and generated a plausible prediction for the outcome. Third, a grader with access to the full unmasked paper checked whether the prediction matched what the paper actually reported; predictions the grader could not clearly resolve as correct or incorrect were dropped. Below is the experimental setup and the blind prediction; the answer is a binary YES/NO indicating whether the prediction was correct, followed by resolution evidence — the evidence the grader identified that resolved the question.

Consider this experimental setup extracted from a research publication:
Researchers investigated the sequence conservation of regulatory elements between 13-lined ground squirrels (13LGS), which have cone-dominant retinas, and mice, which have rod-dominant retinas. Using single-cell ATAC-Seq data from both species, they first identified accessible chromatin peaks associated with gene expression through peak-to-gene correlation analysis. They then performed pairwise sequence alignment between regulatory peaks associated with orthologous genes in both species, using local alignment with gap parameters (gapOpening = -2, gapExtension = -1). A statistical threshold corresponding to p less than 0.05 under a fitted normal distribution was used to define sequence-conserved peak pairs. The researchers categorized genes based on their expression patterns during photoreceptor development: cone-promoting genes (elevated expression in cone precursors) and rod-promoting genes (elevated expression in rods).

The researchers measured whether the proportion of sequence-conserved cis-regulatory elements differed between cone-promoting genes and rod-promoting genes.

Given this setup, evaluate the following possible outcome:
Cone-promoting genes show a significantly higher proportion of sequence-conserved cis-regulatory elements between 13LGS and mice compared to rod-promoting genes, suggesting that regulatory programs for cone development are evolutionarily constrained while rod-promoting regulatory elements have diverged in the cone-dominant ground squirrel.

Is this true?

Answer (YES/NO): NO